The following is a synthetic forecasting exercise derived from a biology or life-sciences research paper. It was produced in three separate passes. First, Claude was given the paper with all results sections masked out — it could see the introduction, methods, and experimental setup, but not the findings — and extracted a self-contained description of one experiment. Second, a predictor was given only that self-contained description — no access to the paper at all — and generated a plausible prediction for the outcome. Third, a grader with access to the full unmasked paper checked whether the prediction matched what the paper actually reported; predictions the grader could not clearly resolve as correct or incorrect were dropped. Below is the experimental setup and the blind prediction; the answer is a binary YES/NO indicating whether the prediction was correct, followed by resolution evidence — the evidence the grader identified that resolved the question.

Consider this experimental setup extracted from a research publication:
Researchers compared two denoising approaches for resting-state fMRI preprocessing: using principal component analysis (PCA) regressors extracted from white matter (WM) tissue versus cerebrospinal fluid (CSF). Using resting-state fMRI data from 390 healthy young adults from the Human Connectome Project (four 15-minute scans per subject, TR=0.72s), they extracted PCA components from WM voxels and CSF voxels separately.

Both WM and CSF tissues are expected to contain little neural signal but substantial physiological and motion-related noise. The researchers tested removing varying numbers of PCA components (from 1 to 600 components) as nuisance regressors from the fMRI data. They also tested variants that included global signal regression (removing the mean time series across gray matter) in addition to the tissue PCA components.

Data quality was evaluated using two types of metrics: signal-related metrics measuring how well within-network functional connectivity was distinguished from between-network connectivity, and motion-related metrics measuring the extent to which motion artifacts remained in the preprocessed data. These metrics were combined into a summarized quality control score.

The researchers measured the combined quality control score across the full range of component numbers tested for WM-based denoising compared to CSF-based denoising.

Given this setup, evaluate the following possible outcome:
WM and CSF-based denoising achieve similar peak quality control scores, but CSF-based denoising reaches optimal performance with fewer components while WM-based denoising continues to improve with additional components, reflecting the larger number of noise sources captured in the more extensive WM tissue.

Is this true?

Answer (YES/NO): NO